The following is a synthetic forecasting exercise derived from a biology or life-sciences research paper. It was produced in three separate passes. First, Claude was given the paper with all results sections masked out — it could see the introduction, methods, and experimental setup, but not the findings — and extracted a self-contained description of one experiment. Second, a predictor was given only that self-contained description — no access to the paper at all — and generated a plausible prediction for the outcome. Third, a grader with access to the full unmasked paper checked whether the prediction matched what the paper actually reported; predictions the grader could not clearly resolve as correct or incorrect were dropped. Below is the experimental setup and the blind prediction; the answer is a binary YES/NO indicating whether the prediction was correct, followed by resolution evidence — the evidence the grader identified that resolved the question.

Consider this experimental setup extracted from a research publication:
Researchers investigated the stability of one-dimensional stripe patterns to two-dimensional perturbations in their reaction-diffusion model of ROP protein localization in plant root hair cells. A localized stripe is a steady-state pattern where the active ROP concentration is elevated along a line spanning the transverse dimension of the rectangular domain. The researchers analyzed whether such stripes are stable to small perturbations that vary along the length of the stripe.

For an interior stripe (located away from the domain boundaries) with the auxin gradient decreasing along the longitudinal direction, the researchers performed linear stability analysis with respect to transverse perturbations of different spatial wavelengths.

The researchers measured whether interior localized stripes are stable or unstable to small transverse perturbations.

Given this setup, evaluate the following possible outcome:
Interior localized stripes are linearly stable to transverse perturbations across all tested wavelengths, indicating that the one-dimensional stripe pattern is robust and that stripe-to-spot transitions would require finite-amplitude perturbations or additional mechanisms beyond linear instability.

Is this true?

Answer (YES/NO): NO